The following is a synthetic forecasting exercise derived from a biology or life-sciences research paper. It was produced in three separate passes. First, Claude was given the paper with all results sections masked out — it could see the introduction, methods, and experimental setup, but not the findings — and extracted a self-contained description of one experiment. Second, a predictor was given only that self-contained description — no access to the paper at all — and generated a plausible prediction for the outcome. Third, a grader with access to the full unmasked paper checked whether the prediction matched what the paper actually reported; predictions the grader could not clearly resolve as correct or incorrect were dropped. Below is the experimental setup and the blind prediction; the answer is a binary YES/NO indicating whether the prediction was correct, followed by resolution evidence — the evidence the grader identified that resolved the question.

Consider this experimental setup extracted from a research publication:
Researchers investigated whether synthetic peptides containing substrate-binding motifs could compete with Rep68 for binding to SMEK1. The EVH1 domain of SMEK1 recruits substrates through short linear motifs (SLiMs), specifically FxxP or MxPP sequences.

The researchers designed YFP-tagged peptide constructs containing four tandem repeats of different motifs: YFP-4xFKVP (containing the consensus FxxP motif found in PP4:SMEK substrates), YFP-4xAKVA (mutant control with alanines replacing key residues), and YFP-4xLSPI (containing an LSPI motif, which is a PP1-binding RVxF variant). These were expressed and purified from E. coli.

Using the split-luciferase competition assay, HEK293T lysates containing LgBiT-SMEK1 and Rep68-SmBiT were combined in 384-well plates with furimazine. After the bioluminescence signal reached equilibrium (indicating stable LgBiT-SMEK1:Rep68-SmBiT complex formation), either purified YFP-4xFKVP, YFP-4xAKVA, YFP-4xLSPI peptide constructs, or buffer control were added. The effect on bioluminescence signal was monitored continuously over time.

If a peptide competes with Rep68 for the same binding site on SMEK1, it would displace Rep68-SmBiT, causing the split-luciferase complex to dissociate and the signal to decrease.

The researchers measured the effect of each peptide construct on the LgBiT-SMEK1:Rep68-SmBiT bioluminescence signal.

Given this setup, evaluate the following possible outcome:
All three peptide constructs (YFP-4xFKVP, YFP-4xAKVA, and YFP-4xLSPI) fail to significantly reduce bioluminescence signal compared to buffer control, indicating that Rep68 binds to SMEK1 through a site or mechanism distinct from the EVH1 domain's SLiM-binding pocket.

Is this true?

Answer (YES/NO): NO